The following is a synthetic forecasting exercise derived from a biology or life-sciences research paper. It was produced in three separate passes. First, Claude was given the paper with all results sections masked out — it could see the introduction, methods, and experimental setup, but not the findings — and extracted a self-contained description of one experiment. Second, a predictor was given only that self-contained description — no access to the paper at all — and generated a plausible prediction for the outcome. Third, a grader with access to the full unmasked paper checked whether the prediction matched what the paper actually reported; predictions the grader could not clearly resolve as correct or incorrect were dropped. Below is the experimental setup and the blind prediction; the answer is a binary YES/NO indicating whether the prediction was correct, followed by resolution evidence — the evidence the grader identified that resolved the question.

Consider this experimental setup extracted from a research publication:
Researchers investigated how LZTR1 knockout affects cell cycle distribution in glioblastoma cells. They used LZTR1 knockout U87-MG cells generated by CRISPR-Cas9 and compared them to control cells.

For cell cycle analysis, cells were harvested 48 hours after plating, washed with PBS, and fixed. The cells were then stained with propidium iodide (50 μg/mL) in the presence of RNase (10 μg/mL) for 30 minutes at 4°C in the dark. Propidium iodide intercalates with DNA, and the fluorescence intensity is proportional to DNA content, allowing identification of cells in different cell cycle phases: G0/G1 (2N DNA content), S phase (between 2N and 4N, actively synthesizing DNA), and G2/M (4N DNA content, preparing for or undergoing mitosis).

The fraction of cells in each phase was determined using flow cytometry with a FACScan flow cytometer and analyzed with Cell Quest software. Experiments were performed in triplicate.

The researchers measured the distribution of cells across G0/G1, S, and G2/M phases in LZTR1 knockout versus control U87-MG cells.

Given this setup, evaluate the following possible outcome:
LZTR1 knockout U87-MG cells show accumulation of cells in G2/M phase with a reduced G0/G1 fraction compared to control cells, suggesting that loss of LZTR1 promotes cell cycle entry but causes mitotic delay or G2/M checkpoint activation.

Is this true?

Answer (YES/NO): NO